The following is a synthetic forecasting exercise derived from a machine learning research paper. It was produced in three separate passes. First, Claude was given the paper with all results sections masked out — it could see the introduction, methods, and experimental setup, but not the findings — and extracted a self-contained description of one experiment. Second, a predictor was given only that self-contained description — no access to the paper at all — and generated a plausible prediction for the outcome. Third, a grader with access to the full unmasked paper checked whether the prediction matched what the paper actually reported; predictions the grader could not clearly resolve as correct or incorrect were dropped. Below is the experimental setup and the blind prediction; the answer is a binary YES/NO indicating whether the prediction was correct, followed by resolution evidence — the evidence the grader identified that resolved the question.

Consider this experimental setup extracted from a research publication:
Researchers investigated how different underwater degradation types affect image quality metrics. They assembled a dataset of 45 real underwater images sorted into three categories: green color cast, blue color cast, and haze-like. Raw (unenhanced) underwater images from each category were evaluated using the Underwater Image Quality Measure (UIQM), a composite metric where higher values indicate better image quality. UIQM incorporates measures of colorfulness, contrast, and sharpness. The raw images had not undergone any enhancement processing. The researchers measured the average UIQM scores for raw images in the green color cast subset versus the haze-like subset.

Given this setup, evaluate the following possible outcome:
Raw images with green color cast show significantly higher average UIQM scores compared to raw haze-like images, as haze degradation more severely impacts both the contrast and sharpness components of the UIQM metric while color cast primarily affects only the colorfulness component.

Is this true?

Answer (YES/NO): NO